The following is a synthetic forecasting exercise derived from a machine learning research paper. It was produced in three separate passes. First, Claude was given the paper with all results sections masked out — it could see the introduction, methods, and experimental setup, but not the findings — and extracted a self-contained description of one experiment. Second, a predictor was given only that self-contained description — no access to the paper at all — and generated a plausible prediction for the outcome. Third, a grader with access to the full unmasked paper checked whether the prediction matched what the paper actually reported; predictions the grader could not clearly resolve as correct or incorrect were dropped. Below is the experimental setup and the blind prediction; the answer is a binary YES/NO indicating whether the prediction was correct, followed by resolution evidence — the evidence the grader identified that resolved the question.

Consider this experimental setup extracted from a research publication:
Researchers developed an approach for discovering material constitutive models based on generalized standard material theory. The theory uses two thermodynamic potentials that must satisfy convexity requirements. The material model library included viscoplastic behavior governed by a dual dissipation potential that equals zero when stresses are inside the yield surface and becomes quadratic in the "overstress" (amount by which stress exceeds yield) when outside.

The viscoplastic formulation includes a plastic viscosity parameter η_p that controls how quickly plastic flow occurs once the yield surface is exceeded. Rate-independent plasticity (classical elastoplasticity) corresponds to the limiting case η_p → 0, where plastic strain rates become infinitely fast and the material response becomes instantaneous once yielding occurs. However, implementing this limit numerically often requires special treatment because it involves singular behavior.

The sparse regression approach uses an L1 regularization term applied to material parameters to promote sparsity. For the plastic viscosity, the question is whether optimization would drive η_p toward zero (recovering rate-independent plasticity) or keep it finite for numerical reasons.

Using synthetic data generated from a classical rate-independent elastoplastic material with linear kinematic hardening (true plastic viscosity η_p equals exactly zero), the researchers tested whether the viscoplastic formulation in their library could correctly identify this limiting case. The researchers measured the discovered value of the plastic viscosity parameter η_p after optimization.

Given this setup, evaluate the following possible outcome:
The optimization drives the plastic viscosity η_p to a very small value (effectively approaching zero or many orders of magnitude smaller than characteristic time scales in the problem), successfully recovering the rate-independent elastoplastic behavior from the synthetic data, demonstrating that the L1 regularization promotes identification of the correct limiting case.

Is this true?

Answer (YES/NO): YES